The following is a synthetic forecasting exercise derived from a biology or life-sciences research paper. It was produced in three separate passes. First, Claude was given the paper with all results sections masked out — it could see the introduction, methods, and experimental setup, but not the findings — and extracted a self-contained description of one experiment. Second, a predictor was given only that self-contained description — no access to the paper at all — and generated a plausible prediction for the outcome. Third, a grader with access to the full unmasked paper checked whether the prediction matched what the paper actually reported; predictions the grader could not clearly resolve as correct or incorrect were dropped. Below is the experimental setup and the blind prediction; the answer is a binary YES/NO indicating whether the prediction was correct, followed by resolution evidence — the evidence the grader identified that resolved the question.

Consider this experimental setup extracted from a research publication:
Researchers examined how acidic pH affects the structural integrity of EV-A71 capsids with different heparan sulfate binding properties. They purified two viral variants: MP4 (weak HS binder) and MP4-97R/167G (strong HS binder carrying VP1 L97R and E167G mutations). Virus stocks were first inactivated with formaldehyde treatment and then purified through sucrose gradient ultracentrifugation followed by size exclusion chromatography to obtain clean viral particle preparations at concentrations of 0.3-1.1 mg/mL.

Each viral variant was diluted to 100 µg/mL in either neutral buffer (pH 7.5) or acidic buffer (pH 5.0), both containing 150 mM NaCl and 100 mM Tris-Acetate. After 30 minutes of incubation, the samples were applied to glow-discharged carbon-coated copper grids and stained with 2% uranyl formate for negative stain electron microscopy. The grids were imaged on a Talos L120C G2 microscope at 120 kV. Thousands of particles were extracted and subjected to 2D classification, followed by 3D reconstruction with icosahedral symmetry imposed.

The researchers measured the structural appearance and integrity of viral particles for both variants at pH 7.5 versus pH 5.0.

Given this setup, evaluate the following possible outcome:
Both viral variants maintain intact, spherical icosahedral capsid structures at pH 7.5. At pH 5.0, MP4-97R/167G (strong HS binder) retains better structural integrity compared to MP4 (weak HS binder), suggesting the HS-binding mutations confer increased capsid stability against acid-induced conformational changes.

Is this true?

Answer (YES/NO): NO